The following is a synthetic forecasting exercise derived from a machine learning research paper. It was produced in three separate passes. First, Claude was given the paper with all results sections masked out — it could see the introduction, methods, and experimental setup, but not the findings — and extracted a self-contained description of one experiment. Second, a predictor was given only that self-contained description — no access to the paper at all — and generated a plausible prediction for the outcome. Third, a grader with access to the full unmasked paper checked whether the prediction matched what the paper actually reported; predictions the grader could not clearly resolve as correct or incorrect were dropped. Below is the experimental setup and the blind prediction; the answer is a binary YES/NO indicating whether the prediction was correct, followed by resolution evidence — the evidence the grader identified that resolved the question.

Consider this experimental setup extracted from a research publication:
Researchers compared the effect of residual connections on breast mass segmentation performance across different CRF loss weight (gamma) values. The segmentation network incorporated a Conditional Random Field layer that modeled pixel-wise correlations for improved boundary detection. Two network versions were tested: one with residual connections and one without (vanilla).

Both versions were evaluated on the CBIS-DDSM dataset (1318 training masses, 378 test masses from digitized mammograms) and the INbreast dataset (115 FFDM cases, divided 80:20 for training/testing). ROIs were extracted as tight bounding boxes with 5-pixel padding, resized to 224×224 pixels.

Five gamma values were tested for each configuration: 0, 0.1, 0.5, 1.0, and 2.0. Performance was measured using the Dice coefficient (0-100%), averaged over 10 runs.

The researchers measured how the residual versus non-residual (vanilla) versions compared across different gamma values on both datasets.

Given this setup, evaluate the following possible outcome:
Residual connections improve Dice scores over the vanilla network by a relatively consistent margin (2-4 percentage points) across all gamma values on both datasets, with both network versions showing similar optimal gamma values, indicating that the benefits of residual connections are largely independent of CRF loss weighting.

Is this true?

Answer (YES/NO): NO